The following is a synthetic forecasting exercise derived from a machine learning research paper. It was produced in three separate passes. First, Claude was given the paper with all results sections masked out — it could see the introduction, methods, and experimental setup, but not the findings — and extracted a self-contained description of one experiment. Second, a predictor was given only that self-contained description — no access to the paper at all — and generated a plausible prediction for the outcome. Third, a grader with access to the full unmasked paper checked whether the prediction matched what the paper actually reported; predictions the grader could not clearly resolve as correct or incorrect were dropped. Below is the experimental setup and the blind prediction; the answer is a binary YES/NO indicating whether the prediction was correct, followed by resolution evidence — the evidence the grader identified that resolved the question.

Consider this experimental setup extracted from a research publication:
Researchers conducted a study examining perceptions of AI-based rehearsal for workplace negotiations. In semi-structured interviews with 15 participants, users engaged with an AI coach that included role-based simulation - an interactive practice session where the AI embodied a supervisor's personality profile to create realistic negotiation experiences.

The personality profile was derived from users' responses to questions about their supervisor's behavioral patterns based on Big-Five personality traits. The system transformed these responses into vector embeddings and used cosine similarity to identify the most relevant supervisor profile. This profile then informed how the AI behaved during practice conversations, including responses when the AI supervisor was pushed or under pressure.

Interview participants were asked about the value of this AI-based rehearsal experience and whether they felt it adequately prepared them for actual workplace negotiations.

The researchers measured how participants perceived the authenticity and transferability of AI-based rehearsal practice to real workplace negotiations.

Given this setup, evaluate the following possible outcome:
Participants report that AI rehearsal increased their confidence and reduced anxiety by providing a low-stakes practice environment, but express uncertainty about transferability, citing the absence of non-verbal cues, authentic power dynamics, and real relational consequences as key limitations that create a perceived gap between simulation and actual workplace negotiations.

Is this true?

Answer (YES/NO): NO